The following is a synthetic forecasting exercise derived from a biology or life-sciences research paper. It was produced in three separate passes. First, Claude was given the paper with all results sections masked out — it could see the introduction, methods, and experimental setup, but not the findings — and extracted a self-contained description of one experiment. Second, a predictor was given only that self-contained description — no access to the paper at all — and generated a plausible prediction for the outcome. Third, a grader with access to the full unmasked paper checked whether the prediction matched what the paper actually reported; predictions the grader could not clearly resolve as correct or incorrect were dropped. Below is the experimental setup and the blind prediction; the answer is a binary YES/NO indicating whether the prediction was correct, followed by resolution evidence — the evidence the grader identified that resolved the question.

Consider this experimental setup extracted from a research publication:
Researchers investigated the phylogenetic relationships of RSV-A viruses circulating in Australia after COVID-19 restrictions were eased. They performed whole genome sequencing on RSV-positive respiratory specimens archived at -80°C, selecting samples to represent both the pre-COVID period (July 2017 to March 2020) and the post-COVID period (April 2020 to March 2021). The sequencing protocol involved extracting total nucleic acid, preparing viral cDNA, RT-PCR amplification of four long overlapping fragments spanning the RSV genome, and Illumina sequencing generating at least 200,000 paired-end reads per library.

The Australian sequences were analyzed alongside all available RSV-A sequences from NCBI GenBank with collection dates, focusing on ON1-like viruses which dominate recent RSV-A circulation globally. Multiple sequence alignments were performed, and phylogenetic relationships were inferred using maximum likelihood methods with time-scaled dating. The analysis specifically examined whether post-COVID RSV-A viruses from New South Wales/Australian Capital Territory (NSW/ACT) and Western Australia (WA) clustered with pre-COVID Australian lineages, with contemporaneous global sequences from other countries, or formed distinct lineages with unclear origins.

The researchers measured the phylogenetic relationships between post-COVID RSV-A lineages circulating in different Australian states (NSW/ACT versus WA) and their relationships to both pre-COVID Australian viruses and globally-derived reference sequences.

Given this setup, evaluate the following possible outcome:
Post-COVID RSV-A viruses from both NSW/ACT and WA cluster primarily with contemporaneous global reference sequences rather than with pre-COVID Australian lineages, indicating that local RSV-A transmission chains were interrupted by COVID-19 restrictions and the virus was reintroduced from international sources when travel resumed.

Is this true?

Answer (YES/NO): NO